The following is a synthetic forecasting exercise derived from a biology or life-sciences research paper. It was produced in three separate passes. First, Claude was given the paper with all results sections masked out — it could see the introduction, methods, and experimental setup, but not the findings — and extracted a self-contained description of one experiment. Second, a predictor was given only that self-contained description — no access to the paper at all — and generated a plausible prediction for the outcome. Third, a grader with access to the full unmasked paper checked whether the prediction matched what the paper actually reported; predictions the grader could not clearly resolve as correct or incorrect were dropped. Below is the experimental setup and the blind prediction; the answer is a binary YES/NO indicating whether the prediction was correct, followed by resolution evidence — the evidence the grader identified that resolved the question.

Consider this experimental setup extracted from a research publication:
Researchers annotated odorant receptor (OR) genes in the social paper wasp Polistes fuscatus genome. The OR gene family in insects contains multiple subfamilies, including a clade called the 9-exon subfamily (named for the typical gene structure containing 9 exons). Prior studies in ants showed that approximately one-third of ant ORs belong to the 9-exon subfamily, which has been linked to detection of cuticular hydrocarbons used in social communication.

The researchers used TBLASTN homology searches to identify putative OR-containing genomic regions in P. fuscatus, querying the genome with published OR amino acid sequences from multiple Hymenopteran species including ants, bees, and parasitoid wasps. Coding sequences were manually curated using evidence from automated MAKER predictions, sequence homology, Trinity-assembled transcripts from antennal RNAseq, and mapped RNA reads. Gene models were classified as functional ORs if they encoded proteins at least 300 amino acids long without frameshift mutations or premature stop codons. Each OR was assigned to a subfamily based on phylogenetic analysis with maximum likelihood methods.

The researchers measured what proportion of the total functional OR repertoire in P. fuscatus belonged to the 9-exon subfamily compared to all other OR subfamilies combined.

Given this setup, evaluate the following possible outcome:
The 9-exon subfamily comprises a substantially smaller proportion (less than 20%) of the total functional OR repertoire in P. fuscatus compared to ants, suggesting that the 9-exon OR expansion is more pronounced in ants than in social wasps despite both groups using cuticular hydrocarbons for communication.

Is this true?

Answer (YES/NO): NO